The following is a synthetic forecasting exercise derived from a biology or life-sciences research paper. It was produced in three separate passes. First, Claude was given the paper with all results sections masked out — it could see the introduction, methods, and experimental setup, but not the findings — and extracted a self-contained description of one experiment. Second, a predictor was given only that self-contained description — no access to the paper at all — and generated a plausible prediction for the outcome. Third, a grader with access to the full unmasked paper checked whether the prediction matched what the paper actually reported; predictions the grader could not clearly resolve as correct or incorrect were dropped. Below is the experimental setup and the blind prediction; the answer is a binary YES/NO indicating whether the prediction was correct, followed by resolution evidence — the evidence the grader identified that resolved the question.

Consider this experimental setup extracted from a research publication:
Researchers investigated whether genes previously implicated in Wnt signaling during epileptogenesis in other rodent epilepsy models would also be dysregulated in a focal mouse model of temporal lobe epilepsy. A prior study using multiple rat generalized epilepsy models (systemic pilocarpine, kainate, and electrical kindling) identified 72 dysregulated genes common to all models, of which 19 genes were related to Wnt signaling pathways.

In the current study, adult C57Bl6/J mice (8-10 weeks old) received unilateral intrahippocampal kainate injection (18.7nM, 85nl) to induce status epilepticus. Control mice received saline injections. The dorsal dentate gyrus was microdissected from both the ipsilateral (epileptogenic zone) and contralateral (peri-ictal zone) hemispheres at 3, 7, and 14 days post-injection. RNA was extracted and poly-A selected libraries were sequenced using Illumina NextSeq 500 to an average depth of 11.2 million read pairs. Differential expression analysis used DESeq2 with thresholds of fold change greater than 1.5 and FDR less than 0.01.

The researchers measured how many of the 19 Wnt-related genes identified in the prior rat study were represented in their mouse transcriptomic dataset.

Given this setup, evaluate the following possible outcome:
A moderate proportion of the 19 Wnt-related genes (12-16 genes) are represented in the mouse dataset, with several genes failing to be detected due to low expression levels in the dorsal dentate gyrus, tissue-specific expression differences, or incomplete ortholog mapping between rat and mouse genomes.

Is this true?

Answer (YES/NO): NO